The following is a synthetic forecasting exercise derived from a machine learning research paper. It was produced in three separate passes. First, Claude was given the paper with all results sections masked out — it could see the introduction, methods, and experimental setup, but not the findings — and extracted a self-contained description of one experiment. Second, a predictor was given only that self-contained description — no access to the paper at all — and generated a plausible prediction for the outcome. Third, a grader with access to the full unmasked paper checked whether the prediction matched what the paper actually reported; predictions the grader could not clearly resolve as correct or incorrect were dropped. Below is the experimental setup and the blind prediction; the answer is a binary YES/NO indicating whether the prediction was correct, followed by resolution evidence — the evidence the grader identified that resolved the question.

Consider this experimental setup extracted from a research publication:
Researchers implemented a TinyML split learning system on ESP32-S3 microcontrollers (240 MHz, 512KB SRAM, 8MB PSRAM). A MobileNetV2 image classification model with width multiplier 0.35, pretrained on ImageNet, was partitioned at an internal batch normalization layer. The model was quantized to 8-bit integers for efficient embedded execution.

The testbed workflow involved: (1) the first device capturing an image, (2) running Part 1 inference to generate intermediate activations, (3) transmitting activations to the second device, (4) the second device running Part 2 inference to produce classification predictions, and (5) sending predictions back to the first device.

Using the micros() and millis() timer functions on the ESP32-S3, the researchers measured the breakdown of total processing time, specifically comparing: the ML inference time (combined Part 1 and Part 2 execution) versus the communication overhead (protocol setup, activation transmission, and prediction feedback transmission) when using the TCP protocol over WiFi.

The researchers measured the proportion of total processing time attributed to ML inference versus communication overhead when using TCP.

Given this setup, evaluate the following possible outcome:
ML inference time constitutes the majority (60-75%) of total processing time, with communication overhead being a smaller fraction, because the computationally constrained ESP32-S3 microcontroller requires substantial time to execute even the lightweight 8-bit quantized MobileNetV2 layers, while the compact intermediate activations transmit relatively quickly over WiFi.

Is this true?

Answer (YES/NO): NO